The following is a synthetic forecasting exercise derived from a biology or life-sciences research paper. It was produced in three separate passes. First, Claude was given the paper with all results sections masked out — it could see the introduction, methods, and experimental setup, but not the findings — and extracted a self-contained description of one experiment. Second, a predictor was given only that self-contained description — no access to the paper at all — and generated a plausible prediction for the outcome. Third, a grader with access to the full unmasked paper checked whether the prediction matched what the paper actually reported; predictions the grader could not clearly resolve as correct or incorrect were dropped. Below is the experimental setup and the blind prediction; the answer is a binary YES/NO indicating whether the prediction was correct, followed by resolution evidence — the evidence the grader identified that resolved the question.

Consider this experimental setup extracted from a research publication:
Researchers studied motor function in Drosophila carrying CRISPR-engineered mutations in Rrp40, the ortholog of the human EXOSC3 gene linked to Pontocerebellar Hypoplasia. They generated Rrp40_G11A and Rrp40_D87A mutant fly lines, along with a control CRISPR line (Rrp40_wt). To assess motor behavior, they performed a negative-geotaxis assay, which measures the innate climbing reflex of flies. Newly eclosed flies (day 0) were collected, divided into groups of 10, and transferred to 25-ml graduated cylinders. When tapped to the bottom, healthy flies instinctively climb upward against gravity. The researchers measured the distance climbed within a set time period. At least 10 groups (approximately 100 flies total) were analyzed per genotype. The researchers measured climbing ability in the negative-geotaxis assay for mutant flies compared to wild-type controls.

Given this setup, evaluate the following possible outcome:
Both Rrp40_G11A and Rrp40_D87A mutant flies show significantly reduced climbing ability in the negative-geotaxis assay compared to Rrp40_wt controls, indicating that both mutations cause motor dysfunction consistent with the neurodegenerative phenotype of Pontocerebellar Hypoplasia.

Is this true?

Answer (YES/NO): YES